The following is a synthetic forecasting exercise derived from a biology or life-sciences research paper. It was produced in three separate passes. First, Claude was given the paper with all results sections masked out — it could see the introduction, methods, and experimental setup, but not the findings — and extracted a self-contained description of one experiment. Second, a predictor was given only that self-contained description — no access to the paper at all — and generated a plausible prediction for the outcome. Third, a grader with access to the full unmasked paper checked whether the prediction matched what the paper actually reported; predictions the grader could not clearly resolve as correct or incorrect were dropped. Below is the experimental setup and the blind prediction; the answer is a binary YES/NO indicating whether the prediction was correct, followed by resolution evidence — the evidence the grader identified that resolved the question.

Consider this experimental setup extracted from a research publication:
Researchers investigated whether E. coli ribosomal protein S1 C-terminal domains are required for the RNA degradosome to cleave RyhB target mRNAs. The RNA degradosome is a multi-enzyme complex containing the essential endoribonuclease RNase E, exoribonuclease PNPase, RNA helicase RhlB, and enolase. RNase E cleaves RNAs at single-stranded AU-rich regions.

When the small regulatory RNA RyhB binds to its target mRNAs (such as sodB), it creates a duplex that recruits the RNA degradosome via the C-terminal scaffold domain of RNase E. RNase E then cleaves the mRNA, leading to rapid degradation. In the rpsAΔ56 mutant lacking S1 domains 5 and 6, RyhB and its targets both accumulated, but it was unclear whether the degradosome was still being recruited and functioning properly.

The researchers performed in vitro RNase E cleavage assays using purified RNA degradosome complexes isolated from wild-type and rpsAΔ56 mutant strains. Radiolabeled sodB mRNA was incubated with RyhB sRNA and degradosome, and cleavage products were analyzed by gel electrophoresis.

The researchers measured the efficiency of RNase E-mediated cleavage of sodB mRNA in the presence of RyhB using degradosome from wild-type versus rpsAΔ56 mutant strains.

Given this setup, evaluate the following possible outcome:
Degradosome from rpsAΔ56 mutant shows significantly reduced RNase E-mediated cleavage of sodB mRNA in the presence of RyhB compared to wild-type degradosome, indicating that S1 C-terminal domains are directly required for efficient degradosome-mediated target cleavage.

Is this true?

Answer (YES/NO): NO